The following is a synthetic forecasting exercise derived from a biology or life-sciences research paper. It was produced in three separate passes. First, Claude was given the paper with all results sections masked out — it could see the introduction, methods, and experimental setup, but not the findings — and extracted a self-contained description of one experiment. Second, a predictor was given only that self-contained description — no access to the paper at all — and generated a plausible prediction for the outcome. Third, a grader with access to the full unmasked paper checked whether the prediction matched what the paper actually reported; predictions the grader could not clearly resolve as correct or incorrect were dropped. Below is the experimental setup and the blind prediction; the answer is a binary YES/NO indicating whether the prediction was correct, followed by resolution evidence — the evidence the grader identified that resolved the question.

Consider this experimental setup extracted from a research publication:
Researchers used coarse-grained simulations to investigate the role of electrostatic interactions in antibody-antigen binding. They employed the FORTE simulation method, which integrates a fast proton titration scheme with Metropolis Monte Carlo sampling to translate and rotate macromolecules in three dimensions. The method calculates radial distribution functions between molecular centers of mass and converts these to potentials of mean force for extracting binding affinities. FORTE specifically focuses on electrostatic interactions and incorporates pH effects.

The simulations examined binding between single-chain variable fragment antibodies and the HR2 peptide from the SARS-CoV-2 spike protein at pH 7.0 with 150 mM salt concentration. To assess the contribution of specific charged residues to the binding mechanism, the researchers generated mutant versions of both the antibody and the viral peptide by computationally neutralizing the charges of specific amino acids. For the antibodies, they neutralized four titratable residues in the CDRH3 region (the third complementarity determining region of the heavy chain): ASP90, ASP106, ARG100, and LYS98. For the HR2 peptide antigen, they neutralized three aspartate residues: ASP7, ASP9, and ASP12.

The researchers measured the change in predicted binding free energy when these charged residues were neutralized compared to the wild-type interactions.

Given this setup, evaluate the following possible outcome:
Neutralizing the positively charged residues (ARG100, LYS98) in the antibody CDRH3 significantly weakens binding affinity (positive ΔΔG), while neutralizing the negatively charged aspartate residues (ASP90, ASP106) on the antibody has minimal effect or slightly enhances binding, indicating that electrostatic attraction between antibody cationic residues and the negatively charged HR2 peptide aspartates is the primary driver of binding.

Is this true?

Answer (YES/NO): NO